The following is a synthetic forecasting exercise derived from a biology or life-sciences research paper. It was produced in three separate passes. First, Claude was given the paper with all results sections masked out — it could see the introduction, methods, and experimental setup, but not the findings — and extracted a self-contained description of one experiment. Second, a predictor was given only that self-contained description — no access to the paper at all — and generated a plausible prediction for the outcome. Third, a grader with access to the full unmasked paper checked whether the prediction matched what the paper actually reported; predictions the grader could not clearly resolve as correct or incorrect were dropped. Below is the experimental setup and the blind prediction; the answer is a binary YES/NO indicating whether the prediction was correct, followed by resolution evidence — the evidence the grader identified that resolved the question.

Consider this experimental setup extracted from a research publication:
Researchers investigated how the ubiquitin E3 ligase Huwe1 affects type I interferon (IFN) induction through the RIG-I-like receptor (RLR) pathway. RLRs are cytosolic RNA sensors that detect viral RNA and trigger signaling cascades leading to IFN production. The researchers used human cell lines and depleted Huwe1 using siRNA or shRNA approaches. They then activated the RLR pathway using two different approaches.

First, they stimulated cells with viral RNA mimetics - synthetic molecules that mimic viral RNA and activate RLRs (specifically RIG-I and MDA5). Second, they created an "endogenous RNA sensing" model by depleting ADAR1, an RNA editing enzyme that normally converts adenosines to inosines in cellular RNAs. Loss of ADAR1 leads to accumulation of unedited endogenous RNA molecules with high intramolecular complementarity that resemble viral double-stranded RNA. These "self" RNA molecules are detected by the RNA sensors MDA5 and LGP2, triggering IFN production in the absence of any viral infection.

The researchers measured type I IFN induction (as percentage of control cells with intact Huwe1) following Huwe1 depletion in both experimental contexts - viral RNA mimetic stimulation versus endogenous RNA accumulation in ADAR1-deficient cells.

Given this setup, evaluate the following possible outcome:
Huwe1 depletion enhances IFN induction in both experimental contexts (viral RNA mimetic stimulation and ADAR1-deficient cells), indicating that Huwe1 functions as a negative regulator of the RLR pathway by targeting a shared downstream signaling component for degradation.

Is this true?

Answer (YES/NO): NO